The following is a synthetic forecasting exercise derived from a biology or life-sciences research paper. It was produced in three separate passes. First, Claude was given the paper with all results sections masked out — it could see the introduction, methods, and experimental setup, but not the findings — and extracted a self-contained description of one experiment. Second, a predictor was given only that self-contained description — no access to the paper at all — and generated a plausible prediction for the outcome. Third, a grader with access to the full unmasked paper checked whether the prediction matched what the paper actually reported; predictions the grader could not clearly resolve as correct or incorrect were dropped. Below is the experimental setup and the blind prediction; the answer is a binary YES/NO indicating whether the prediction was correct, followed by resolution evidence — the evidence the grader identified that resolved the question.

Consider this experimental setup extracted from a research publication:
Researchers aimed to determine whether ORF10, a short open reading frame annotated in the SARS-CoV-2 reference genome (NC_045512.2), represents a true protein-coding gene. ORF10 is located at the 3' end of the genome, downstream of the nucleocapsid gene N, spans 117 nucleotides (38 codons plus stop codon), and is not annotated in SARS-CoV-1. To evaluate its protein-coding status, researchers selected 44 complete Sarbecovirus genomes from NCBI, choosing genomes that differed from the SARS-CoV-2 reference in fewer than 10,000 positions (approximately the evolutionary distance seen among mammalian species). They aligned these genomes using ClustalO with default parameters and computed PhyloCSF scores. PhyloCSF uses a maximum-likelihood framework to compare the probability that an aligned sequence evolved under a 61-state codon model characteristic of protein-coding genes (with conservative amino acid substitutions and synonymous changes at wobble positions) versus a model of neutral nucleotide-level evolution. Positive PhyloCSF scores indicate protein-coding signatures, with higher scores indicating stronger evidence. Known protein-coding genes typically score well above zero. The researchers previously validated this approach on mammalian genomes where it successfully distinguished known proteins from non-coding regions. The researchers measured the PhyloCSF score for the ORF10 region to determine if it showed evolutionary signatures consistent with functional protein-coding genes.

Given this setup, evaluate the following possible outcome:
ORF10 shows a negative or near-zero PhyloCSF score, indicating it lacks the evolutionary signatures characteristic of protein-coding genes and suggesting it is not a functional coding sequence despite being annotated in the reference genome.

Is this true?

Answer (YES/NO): YES